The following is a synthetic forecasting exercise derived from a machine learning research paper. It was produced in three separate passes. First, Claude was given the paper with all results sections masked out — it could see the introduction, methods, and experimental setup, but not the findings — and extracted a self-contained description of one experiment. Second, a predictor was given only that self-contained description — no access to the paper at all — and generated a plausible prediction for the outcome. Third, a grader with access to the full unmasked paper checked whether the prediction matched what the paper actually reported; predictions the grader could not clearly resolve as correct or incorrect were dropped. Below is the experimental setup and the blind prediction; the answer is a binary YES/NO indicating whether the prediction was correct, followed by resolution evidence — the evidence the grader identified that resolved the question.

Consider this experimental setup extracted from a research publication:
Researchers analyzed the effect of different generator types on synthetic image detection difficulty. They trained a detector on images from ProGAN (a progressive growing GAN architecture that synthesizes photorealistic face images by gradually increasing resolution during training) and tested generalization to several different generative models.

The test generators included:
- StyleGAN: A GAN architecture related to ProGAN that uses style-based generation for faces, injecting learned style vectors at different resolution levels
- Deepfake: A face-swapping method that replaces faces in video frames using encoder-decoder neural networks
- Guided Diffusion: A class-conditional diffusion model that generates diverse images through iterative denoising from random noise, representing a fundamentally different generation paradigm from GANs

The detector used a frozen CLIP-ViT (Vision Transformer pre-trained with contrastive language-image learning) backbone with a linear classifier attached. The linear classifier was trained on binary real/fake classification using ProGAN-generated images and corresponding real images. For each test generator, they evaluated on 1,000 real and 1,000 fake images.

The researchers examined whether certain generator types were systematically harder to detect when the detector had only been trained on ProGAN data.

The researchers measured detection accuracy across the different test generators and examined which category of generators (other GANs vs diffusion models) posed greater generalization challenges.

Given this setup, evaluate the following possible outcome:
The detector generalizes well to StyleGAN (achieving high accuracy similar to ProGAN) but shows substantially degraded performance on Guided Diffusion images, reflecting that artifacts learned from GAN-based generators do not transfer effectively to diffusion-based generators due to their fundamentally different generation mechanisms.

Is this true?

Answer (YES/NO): NO